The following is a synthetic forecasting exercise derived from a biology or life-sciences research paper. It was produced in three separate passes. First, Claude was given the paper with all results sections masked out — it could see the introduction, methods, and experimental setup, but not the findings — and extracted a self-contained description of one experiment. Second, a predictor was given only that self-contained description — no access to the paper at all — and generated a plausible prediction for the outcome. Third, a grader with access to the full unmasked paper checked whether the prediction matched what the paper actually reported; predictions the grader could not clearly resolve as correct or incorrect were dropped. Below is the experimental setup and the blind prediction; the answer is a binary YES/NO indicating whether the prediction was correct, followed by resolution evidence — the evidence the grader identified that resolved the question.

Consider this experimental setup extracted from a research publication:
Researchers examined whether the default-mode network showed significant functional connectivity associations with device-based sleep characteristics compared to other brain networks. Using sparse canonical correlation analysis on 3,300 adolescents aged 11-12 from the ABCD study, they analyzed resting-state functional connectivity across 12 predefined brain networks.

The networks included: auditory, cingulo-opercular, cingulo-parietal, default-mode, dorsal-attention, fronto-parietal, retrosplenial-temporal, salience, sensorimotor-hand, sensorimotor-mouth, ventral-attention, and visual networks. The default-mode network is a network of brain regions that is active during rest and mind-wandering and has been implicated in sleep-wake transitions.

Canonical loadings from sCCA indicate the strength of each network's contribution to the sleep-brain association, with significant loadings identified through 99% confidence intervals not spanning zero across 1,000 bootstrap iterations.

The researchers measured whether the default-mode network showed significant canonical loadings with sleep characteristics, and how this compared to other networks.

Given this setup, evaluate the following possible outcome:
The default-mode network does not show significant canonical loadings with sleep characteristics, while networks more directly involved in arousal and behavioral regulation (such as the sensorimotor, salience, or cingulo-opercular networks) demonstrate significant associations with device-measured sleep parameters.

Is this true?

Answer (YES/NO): YES